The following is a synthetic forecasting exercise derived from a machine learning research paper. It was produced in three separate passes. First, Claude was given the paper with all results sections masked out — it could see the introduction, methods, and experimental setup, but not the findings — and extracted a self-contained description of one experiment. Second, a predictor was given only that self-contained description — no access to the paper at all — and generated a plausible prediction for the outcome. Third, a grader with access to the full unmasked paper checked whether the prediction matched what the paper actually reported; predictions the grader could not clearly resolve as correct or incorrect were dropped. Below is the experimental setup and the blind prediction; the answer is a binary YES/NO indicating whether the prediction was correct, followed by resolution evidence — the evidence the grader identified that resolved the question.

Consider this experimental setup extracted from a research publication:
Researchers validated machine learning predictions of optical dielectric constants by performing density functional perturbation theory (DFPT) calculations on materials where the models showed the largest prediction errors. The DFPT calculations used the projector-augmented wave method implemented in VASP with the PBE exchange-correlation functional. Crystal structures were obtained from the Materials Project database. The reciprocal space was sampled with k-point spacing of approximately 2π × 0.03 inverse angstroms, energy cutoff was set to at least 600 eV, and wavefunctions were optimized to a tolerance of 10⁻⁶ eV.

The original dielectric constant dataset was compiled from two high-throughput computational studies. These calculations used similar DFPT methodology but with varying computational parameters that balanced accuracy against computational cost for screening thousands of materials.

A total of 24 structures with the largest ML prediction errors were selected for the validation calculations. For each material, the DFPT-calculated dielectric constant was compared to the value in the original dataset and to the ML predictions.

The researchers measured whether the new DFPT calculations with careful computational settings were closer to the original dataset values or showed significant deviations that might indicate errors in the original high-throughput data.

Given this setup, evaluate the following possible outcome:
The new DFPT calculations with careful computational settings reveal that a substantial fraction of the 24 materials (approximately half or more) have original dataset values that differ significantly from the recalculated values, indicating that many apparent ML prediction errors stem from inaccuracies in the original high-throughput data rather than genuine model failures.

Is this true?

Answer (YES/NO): YES